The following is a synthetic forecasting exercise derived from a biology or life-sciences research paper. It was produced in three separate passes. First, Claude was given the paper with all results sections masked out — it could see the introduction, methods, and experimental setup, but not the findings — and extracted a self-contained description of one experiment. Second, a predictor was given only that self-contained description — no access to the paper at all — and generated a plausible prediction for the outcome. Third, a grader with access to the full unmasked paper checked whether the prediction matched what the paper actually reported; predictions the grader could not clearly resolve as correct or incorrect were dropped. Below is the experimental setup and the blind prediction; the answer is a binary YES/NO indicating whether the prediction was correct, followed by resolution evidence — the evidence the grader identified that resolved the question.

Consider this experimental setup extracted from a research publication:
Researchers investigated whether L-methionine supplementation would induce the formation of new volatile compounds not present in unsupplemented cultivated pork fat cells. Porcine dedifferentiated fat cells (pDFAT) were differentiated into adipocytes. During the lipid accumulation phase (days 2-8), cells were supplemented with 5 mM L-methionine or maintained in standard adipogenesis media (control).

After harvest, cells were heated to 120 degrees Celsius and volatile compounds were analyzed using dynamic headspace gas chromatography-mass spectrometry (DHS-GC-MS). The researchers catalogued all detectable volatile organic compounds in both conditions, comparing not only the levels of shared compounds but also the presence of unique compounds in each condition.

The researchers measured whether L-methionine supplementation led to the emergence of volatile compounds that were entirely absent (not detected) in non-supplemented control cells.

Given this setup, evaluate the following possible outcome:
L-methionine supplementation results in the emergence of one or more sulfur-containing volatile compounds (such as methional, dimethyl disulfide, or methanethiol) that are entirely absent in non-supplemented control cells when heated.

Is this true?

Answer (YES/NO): NO